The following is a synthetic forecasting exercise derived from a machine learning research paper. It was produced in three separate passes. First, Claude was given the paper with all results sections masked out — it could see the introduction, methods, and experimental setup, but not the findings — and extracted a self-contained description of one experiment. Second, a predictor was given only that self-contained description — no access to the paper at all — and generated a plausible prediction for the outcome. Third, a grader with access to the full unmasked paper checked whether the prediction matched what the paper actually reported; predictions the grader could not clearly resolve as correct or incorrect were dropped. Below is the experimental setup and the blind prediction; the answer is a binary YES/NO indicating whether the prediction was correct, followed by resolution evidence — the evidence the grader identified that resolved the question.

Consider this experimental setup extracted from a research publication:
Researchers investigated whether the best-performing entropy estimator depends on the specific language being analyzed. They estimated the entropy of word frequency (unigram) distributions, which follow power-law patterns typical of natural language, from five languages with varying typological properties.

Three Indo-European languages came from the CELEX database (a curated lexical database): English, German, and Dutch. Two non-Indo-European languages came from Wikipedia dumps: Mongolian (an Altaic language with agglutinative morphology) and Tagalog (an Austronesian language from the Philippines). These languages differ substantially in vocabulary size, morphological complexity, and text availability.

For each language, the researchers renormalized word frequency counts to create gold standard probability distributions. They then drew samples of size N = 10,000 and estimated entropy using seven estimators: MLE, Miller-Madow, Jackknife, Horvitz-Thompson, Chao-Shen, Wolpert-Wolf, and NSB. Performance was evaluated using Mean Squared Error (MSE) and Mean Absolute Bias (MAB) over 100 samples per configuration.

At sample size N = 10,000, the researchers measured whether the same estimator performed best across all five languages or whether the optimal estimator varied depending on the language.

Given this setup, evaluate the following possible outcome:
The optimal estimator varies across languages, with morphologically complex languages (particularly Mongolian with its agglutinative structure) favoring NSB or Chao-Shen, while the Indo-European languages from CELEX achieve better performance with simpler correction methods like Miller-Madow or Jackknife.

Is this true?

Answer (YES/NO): NO